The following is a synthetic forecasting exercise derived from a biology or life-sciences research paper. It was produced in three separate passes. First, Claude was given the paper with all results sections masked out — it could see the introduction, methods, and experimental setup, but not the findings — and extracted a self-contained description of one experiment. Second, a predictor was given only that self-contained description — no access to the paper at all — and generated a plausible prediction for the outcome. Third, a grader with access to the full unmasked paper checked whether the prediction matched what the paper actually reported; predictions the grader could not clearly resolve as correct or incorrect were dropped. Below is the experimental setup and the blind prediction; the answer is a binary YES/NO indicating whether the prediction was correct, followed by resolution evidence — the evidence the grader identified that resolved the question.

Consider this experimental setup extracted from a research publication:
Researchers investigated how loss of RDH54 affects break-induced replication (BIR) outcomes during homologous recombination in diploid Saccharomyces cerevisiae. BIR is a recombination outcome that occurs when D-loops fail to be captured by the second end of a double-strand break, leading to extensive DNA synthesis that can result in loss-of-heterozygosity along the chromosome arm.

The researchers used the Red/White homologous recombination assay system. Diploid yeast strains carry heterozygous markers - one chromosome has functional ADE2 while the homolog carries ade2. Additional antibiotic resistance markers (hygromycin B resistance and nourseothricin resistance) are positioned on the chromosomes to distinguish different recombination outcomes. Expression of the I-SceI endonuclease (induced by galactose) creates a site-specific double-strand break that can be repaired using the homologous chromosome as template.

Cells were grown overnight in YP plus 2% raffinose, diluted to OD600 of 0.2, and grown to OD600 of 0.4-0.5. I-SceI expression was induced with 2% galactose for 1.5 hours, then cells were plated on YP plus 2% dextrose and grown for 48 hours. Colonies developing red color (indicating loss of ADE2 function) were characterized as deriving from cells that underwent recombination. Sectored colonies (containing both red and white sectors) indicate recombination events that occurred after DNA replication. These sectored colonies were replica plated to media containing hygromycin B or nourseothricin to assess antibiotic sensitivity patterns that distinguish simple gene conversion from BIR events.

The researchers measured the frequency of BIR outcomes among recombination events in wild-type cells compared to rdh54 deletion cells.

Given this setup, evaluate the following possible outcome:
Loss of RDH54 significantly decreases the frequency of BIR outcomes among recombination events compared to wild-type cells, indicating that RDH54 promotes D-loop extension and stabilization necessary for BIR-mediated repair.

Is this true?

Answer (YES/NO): NO